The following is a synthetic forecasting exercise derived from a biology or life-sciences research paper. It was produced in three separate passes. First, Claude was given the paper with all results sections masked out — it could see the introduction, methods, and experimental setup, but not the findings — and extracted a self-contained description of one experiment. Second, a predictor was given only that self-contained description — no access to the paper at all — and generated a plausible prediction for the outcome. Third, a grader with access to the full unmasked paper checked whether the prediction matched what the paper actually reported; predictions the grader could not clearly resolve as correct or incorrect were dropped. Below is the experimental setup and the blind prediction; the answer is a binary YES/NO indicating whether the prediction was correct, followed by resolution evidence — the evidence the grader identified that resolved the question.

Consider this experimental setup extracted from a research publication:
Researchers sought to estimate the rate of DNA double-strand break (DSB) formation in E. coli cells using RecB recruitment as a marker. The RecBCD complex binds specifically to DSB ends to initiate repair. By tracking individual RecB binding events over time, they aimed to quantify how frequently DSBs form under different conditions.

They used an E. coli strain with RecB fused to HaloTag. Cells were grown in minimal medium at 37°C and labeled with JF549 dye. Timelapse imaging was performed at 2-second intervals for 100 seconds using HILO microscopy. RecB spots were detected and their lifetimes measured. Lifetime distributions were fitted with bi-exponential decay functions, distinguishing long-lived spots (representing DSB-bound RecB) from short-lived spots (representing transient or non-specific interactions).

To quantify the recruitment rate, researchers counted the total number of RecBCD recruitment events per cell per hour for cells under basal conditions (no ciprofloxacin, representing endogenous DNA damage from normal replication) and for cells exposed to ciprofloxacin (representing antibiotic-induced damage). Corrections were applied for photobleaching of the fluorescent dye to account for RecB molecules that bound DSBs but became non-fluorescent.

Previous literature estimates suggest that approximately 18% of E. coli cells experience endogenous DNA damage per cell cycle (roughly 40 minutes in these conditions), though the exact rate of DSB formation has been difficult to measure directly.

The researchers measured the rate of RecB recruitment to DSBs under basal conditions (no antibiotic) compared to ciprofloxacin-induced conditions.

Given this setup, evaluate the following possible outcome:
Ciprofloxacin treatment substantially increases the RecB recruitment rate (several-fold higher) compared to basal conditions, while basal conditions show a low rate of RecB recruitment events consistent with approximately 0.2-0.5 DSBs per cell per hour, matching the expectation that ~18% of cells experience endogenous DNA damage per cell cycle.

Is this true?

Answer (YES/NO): NO